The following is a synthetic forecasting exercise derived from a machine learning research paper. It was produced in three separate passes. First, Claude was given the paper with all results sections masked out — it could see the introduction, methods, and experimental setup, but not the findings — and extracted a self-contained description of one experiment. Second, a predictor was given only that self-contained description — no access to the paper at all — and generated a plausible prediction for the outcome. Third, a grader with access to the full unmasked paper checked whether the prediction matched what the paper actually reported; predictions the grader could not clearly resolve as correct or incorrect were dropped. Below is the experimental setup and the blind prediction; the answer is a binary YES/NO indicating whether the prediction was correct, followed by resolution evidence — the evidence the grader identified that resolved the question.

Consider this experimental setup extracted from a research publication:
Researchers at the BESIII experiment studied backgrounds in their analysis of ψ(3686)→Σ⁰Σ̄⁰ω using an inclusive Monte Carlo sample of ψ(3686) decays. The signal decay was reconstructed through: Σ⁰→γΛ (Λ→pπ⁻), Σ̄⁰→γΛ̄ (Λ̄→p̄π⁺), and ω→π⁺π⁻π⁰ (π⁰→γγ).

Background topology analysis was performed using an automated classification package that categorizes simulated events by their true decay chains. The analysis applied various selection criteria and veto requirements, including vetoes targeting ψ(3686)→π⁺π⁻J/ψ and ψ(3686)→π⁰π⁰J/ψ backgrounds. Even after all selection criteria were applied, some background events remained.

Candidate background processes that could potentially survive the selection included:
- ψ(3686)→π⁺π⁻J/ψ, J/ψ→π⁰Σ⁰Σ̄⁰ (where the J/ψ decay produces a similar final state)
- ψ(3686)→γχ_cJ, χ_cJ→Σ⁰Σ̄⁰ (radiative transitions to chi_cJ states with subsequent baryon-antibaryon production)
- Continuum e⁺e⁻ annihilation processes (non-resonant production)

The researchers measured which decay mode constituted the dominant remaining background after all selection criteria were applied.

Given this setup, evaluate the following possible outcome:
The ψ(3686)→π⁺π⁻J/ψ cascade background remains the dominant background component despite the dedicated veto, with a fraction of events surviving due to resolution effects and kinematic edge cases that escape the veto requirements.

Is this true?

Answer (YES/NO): YES